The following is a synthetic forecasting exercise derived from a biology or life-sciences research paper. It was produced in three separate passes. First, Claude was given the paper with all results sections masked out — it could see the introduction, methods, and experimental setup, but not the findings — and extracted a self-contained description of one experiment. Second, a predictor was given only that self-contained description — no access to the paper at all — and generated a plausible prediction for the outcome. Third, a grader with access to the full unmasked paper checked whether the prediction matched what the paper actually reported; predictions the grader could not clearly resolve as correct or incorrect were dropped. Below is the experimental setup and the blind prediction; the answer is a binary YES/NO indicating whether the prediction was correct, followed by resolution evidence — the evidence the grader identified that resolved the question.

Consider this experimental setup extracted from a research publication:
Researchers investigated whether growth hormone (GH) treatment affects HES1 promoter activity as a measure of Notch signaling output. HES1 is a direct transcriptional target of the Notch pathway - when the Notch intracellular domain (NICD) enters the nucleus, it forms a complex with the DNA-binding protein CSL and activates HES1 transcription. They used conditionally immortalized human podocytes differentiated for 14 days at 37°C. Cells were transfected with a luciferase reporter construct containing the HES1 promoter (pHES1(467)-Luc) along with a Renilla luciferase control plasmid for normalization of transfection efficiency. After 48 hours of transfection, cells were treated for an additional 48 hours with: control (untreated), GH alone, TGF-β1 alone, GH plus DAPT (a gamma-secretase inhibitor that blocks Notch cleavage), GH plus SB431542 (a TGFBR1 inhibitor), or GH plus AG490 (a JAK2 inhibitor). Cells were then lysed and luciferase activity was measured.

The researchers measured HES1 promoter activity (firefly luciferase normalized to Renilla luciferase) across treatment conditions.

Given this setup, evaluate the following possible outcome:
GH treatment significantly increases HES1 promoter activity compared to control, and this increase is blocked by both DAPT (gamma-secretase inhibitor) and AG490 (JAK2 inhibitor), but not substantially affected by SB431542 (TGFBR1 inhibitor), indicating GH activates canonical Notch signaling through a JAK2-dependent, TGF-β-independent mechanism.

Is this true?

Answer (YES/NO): NO